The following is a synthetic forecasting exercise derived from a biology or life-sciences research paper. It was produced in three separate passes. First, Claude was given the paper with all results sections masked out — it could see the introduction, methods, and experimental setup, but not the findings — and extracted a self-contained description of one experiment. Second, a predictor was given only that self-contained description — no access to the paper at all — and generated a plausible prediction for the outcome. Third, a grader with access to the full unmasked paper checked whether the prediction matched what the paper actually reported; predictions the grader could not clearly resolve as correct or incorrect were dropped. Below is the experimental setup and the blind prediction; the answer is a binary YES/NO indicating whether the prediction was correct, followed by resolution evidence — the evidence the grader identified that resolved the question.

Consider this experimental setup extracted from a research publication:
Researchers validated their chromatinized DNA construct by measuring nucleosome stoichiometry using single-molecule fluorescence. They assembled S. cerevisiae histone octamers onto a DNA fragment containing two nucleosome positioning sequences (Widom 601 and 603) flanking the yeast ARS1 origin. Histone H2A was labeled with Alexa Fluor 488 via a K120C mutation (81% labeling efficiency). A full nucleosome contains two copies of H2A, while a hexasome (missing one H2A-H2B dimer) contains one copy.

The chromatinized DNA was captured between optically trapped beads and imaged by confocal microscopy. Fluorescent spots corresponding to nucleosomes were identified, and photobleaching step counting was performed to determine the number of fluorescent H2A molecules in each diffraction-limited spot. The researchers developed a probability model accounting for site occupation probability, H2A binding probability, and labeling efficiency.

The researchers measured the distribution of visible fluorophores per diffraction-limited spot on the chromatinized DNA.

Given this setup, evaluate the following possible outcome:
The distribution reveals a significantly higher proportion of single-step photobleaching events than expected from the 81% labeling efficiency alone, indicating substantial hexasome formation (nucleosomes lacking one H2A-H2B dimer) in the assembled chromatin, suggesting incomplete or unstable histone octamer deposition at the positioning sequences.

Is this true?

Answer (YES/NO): NO